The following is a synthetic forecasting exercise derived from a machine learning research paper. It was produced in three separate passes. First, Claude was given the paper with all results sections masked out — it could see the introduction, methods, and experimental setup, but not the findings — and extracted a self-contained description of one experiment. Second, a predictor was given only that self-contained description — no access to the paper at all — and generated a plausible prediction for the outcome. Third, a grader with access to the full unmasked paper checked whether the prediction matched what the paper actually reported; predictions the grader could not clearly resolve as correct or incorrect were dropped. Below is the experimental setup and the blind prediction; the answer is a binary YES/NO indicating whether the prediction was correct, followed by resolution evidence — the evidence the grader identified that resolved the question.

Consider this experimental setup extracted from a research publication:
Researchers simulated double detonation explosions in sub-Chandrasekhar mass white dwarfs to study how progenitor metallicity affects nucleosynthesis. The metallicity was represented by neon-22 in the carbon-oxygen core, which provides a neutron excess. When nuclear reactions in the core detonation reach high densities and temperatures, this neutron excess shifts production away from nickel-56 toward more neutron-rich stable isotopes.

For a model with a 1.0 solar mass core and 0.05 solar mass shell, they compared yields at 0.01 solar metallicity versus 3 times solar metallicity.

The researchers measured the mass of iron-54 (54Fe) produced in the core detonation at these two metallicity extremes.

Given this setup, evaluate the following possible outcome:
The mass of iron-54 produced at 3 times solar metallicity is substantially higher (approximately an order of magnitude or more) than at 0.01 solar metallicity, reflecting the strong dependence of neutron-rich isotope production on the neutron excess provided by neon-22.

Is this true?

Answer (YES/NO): NO